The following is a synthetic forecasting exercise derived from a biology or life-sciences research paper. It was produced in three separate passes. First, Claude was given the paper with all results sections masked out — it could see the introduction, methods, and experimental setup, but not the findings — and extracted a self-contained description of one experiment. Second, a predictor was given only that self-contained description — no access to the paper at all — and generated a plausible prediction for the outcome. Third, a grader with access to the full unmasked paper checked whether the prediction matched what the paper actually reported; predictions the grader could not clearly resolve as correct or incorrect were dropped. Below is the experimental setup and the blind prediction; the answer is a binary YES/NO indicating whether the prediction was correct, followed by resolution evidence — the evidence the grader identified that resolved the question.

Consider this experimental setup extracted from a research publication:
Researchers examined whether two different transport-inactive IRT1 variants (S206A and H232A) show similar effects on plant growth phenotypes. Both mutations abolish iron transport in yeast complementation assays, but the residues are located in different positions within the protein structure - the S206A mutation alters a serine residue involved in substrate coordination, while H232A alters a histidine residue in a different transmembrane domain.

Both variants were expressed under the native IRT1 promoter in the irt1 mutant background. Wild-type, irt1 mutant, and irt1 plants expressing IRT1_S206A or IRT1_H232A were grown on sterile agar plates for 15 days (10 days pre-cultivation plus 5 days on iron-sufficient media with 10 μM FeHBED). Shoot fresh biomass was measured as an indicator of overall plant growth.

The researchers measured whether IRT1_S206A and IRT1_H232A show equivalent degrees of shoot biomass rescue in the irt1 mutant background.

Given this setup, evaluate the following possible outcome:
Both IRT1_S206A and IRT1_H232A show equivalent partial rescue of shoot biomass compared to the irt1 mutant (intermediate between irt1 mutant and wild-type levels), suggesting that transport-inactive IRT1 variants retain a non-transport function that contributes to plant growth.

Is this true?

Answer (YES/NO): NO